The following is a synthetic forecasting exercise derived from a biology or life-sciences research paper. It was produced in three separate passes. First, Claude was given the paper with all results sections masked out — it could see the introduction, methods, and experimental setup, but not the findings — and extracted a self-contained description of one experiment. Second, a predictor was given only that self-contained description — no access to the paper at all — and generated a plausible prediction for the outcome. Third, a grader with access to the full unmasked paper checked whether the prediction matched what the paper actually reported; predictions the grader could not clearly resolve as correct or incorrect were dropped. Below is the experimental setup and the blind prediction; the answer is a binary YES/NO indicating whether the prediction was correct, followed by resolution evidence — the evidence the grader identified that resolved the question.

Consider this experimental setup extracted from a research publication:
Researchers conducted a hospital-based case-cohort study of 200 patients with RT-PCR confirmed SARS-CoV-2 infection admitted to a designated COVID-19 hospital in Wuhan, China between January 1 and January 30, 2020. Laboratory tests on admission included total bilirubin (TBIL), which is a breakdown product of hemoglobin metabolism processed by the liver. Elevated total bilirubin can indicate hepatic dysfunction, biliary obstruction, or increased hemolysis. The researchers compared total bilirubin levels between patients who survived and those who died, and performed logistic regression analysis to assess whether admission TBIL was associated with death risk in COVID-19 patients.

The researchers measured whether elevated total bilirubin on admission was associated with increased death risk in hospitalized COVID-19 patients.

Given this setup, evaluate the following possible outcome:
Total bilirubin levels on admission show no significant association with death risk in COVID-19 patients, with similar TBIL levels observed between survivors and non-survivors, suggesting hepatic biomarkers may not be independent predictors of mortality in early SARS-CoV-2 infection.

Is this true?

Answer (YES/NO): NO